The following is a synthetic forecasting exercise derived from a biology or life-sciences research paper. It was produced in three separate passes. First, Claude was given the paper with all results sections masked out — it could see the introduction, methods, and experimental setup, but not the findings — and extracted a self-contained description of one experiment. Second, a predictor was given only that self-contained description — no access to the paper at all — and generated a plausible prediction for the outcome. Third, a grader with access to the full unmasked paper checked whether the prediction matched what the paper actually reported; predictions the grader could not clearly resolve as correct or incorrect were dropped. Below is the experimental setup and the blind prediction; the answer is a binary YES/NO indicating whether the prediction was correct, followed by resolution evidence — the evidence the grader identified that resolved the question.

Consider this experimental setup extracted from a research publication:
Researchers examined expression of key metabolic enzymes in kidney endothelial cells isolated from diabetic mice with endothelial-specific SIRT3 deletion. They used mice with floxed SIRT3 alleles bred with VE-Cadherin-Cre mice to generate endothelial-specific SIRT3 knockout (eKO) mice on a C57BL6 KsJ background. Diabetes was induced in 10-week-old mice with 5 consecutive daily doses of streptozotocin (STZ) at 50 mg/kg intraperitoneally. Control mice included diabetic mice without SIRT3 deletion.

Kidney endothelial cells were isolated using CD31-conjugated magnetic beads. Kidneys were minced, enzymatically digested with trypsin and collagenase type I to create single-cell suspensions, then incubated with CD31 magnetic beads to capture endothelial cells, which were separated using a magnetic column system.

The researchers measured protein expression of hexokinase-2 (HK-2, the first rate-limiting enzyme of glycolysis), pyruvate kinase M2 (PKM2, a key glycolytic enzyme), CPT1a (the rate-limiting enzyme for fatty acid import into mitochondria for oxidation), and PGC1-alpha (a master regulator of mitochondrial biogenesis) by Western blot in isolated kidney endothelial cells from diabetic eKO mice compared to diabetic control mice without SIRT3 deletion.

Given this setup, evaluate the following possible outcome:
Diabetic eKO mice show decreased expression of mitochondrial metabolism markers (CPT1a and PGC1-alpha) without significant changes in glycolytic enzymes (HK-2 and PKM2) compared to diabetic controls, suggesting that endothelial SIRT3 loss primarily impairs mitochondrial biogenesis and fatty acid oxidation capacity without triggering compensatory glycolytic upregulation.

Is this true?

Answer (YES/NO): NO